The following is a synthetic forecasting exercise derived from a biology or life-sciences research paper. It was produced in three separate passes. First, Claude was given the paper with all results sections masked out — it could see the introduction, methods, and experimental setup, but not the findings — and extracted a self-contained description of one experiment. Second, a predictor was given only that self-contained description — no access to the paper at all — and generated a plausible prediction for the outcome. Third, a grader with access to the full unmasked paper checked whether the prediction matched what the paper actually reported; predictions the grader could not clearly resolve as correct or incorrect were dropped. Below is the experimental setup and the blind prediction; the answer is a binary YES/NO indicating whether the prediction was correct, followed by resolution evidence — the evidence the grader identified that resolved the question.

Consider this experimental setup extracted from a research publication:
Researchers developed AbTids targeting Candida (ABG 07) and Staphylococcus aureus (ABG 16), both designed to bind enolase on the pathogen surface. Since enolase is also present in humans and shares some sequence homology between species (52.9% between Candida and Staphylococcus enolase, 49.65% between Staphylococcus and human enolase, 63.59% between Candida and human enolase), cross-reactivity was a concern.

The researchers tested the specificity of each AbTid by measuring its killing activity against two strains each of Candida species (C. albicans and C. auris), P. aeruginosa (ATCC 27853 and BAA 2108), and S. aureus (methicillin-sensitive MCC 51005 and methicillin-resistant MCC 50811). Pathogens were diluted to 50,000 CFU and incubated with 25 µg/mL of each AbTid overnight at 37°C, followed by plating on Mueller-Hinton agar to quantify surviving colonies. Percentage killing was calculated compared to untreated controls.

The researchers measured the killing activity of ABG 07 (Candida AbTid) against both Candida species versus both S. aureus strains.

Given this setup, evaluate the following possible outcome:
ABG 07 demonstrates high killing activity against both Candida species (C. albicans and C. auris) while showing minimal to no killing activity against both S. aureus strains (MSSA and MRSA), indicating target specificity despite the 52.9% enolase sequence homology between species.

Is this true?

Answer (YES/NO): NO